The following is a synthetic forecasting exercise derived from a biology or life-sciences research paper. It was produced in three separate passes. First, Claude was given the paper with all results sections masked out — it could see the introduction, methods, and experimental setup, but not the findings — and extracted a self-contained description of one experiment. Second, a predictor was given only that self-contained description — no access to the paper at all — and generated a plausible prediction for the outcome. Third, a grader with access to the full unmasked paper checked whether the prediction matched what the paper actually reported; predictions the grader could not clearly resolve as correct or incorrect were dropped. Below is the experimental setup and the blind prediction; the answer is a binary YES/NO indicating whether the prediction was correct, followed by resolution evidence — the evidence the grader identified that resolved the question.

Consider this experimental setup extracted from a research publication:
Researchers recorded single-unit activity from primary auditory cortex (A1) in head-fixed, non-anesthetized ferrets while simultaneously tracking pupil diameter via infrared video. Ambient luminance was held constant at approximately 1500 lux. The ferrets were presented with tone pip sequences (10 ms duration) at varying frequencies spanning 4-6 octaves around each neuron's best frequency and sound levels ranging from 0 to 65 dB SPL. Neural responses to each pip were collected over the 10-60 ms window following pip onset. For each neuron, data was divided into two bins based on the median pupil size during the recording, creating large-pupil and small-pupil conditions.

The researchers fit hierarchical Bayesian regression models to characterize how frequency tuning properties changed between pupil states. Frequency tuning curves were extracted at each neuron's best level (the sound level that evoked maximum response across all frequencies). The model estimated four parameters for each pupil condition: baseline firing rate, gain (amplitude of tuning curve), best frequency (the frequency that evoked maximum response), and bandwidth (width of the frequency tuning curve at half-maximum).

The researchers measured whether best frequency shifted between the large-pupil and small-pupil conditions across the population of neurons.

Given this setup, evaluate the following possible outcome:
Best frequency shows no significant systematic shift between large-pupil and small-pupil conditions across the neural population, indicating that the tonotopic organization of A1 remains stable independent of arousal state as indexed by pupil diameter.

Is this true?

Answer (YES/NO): YES